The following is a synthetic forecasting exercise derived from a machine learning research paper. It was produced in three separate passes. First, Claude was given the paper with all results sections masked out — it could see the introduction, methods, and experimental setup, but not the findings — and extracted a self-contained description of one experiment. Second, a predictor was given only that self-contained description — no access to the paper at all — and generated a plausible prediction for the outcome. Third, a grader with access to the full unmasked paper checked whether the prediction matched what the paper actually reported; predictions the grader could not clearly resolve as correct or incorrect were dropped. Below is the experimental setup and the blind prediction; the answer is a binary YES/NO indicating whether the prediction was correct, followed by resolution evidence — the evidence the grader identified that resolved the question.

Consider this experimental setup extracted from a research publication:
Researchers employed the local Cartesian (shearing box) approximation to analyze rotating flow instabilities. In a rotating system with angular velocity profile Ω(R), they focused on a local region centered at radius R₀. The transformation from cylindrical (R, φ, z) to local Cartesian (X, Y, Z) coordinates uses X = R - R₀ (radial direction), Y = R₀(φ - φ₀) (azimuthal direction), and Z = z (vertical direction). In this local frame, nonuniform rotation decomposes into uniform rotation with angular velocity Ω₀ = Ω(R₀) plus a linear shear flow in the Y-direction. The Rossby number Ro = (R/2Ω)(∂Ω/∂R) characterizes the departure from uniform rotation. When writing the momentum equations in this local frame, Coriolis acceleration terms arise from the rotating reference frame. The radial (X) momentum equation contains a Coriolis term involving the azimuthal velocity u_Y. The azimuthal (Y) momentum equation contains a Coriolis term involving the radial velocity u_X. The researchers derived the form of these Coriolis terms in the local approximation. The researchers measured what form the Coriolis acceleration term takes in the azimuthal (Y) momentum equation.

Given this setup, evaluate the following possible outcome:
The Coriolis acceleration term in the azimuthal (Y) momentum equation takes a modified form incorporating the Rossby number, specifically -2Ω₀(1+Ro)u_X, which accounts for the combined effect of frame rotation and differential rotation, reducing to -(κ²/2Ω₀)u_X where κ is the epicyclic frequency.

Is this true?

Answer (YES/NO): YES